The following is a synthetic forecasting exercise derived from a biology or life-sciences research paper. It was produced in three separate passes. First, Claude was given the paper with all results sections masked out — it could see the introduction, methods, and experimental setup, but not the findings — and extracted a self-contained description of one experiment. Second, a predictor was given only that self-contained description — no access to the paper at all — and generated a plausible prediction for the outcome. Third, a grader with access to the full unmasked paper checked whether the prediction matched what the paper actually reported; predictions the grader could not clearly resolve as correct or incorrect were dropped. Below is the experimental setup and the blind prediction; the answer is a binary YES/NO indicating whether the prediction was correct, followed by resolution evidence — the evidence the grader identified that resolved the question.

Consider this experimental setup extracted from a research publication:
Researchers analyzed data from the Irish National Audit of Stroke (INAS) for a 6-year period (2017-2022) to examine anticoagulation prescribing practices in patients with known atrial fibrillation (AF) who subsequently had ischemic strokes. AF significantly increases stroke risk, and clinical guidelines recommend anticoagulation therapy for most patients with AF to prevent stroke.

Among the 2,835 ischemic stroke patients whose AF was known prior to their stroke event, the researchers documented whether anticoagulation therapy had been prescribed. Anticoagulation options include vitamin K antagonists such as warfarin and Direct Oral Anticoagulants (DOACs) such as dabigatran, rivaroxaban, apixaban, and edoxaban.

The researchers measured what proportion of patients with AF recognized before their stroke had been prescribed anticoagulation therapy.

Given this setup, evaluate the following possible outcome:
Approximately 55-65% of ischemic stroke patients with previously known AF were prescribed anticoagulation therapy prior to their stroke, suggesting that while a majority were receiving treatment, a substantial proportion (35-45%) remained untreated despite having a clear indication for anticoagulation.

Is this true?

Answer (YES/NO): NO